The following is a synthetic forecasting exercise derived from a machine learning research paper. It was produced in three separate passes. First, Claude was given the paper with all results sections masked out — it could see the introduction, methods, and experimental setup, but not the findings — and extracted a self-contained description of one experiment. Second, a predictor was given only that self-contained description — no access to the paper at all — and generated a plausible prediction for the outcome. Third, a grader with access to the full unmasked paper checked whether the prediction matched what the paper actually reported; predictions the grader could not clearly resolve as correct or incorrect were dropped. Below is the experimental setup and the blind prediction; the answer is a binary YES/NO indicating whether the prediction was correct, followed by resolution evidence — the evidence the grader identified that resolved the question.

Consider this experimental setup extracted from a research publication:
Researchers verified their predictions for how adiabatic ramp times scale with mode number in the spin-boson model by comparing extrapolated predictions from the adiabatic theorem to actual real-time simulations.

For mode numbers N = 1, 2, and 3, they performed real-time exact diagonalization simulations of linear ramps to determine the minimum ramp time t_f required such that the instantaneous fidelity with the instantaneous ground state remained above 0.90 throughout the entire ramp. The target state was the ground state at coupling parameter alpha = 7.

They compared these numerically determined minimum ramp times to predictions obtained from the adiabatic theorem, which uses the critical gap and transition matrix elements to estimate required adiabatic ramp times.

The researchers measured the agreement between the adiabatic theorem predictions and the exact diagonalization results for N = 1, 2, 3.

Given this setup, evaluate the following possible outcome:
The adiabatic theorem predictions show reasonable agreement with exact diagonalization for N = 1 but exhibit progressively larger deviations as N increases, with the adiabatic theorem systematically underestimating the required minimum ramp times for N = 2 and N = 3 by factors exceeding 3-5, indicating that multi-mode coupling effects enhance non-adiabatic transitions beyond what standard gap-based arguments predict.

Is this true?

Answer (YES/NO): NO